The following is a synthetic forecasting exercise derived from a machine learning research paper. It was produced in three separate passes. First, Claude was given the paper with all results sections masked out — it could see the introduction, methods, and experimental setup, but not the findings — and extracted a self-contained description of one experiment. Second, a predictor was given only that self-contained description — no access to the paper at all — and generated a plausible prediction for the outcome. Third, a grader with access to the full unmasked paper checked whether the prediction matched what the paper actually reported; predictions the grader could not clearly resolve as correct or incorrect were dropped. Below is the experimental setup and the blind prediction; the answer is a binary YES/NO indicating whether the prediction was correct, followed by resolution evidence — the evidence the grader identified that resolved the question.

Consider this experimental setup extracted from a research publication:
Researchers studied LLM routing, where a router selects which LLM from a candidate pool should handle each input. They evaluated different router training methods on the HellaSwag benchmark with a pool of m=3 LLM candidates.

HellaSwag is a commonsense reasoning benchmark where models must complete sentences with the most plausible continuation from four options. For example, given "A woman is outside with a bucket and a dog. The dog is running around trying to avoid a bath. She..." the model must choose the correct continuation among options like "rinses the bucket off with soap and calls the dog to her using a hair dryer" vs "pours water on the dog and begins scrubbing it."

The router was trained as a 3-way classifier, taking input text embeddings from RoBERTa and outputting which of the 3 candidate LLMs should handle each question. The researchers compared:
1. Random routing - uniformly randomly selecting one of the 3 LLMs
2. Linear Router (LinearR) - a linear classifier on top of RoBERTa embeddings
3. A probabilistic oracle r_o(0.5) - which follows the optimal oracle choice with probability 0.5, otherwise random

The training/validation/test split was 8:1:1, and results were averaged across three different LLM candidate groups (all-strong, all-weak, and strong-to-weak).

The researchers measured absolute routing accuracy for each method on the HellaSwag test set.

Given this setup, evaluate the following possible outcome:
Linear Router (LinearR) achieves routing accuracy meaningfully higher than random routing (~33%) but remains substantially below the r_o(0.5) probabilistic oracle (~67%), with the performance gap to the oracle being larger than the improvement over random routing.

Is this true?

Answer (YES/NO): NO